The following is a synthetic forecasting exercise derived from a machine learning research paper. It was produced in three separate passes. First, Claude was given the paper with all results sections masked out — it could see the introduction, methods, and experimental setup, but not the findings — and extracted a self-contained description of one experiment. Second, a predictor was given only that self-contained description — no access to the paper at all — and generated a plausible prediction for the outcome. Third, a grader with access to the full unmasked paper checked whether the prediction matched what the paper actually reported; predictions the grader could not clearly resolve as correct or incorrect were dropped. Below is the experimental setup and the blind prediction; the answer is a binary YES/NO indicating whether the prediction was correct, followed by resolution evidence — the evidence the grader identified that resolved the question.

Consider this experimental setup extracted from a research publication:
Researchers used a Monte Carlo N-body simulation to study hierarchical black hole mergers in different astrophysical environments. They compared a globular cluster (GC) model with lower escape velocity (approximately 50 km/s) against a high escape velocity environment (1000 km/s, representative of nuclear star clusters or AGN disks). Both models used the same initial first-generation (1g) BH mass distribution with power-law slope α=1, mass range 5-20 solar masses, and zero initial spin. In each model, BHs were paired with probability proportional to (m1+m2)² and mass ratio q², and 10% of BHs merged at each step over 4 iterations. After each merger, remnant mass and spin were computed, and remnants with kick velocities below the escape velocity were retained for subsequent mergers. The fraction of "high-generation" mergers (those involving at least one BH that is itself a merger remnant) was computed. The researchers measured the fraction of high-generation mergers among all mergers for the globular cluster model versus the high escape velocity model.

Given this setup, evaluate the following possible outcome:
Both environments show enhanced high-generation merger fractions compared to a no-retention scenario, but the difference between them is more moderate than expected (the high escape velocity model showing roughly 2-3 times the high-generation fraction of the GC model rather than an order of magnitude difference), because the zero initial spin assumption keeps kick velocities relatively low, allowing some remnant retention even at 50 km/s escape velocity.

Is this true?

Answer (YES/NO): NO